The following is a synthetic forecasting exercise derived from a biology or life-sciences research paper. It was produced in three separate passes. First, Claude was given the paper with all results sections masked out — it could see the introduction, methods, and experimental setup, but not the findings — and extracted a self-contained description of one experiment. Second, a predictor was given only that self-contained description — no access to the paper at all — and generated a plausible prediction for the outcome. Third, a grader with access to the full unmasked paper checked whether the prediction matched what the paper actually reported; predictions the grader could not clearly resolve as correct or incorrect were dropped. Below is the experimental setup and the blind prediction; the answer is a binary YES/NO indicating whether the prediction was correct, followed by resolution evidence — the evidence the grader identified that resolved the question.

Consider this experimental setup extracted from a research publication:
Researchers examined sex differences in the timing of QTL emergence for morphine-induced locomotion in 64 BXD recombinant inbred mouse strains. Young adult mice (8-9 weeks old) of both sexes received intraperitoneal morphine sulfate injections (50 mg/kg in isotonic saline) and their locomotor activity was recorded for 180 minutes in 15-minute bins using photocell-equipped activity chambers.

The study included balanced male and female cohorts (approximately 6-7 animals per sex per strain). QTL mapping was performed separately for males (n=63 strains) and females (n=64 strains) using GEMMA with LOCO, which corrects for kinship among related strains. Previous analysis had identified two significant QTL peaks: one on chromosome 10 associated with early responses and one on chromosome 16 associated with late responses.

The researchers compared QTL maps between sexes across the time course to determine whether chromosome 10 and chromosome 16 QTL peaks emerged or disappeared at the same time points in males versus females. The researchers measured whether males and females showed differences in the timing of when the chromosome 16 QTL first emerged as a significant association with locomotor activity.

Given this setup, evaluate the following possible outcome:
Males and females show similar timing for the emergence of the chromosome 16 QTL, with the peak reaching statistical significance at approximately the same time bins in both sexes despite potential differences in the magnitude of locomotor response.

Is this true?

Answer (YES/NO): NO